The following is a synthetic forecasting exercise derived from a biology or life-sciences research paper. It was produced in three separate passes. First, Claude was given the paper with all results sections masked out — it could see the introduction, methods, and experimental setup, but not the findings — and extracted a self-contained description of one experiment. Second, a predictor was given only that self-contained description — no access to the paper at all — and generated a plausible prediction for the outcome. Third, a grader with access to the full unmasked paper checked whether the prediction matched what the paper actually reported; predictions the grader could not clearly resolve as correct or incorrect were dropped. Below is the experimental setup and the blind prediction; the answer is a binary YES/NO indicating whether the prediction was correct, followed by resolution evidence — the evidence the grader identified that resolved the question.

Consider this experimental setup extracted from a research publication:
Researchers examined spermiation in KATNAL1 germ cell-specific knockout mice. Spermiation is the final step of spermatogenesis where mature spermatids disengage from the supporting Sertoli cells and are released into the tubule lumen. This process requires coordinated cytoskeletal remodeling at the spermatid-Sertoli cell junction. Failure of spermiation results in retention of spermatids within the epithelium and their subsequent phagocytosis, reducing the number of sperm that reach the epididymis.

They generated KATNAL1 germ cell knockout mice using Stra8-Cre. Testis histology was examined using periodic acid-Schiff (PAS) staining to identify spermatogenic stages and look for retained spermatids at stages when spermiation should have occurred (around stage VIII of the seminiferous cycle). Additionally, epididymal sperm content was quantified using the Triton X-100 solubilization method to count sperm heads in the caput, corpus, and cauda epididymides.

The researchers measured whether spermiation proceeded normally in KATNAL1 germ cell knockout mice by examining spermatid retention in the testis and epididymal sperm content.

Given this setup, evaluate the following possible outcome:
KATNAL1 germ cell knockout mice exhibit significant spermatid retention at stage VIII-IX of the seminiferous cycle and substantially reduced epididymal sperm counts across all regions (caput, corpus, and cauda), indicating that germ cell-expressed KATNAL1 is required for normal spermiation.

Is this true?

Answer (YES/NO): NO